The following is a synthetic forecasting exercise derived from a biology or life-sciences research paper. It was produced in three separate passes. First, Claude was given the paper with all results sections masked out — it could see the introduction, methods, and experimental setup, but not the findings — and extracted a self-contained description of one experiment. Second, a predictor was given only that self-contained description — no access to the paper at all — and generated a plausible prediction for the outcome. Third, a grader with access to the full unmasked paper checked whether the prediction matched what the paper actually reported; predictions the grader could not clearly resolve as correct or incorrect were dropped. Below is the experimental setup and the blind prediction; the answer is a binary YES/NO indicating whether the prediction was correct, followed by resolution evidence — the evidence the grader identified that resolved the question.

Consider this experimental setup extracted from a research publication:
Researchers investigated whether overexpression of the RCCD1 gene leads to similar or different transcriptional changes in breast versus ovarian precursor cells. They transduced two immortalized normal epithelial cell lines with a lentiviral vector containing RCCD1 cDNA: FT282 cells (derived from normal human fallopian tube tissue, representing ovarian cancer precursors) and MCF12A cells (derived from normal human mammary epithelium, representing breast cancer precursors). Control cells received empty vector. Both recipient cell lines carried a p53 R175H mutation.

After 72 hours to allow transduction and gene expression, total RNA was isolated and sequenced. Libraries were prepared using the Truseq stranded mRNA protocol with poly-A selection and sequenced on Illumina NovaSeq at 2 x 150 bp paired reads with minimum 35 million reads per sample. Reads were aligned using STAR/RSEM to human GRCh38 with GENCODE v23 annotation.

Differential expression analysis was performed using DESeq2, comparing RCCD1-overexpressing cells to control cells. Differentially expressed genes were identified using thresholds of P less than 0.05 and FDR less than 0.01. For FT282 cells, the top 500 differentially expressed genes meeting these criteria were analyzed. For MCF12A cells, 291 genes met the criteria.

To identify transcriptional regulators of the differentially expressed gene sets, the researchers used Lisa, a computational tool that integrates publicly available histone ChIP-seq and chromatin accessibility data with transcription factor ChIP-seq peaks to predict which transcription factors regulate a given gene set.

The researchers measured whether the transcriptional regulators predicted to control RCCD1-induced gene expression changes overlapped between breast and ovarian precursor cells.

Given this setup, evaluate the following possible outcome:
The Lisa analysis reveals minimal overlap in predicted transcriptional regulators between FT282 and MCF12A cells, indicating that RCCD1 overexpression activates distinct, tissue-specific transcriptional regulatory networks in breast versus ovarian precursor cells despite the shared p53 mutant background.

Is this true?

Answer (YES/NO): NO